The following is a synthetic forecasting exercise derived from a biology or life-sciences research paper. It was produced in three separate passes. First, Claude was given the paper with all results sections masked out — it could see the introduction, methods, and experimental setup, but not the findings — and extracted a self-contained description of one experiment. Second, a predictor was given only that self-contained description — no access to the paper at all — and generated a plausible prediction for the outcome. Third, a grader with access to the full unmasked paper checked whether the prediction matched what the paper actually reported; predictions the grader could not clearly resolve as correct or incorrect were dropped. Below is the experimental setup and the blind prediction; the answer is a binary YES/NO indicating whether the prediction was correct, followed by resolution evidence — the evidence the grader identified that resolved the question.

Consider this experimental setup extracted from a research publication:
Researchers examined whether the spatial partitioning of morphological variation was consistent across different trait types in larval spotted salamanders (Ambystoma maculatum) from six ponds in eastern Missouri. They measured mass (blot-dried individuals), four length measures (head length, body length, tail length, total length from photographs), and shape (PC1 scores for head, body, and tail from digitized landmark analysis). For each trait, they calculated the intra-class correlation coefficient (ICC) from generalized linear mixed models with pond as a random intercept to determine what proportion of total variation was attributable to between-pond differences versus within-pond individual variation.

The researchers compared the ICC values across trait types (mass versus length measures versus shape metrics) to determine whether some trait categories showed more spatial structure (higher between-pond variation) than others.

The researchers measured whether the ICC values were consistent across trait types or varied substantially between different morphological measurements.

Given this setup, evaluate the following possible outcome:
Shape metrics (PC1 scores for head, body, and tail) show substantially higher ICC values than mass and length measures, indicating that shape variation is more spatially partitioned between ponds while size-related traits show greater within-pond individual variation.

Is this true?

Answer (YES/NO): NO